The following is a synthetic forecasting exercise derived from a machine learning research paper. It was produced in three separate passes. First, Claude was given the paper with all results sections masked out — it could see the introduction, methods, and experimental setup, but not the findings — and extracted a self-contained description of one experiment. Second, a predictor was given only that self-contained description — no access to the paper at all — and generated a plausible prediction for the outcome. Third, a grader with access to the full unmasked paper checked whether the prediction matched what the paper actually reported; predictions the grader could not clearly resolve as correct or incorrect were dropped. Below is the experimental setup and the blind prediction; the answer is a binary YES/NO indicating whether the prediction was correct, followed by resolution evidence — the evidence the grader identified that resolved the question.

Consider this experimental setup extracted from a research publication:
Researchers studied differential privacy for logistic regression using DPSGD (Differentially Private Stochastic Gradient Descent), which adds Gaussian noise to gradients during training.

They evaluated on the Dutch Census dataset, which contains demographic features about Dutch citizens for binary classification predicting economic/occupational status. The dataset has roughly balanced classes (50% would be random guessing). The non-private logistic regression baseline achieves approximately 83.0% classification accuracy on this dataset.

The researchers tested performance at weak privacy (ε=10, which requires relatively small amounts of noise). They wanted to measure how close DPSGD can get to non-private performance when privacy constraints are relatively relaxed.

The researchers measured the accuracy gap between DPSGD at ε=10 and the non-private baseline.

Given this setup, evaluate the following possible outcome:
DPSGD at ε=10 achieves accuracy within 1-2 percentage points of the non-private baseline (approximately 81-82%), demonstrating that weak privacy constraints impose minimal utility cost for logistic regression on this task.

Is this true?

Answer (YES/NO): NO